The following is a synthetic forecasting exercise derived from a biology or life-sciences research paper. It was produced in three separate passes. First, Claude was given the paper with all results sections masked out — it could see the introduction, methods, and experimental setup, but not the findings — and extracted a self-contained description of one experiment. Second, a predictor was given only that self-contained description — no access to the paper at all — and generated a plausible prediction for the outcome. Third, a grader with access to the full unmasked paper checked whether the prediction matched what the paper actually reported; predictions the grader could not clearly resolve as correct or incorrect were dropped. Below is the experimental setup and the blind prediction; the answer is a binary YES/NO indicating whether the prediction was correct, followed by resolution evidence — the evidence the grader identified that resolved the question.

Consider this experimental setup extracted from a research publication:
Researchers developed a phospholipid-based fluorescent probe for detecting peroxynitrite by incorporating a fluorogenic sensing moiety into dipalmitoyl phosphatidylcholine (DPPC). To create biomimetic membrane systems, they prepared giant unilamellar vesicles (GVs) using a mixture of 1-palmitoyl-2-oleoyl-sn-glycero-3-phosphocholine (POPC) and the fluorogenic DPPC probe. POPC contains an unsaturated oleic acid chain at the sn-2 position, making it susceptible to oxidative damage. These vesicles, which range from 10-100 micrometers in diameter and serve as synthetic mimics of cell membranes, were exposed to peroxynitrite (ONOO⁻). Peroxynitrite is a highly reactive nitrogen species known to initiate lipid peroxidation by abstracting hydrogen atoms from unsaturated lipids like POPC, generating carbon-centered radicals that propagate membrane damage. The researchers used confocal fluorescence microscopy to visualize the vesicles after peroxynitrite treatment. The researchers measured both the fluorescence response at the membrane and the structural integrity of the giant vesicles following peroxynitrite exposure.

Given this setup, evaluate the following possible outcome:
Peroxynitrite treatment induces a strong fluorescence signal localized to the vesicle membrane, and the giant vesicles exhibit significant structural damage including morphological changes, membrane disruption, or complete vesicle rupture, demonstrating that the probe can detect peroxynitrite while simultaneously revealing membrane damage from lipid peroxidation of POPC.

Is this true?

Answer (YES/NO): NO